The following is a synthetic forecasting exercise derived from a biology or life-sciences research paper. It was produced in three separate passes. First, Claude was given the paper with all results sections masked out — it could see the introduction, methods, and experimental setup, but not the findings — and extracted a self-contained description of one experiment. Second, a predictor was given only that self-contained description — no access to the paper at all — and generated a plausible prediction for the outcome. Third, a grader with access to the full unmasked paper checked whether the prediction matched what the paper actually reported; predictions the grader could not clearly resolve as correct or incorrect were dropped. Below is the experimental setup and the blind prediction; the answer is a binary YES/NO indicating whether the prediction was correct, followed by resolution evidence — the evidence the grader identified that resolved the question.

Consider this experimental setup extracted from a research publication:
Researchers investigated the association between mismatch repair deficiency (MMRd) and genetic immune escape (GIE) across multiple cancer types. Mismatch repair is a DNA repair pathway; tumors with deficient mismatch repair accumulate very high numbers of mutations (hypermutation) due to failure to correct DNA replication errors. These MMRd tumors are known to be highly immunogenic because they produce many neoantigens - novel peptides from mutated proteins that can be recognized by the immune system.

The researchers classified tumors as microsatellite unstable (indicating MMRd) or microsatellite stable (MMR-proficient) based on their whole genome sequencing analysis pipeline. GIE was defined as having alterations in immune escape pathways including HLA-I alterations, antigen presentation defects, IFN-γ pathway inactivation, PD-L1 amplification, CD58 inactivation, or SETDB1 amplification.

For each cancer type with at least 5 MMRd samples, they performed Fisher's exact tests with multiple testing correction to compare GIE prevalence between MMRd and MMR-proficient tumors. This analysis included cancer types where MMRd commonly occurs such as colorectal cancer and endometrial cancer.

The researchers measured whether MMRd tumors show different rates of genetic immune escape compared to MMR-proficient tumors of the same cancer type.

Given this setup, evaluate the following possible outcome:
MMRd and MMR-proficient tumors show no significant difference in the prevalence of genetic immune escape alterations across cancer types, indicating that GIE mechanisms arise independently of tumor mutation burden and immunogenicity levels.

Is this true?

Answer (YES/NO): NO